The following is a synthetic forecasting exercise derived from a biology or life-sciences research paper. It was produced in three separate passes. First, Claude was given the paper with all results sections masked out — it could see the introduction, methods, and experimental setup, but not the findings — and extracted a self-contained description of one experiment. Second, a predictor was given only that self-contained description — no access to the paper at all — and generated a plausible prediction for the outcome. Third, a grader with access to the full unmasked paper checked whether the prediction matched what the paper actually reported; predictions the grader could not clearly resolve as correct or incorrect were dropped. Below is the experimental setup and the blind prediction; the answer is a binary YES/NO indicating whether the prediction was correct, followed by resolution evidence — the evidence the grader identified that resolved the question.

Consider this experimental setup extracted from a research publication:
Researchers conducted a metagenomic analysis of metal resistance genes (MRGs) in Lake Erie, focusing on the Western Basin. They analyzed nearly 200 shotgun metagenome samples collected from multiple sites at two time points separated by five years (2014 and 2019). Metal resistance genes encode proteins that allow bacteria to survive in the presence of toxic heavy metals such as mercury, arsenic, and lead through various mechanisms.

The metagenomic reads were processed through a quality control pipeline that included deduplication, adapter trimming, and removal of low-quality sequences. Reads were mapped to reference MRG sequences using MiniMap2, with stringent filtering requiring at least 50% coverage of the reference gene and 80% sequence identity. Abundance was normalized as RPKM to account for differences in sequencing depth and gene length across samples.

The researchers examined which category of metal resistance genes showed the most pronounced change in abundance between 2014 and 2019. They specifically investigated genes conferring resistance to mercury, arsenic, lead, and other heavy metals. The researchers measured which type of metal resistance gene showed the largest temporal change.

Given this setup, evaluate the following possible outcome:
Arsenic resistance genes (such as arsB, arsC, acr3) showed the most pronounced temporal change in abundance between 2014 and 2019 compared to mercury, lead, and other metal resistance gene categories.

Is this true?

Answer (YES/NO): NO